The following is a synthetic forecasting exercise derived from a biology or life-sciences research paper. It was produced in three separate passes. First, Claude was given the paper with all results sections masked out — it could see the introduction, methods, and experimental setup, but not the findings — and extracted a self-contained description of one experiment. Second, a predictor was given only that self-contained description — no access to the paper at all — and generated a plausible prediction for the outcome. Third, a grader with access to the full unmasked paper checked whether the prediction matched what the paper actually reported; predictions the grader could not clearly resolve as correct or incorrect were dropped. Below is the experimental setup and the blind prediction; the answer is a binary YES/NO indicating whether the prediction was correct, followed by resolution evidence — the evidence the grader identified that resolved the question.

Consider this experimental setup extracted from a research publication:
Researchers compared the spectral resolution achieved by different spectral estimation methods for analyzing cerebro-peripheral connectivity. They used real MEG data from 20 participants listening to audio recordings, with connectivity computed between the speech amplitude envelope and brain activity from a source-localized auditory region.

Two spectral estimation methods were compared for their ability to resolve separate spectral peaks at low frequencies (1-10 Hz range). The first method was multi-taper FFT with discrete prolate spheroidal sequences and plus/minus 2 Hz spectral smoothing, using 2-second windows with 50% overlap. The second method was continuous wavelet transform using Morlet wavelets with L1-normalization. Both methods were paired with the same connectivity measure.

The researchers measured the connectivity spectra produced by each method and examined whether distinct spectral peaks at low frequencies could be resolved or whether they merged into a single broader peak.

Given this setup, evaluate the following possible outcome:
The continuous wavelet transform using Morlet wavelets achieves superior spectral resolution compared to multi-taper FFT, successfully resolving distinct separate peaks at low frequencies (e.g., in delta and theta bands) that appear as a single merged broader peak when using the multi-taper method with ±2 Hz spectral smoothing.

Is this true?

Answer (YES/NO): YES